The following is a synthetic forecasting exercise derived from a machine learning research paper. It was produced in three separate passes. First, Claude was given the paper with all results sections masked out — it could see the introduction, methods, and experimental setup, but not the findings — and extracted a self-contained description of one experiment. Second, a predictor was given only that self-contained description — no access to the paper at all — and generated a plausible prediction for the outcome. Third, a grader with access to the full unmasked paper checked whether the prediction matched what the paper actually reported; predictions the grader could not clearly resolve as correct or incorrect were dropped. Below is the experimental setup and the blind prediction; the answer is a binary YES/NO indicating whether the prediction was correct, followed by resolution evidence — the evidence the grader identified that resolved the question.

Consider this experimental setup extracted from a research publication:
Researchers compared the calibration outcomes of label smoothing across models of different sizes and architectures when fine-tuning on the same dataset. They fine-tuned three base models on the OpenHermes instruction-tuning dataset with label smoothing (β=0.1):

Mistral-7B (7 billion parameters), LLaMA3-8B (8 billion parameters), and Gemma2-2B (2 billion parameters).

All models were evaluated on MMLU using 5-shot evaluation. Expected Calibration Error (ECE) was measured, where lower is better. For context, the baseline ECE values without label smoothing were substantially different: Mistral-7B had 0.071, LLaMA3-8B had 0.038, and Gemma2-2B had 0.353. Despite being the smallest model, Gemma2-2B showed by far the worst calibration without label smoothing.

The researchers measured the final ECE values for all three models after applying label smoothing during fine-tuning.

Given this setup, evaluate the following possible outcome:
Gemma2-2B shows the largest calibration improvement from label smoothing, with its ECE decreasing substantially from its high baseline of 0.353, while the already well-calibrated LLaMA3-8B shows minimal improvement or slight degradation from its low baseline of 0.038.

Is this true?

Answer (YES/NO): NO